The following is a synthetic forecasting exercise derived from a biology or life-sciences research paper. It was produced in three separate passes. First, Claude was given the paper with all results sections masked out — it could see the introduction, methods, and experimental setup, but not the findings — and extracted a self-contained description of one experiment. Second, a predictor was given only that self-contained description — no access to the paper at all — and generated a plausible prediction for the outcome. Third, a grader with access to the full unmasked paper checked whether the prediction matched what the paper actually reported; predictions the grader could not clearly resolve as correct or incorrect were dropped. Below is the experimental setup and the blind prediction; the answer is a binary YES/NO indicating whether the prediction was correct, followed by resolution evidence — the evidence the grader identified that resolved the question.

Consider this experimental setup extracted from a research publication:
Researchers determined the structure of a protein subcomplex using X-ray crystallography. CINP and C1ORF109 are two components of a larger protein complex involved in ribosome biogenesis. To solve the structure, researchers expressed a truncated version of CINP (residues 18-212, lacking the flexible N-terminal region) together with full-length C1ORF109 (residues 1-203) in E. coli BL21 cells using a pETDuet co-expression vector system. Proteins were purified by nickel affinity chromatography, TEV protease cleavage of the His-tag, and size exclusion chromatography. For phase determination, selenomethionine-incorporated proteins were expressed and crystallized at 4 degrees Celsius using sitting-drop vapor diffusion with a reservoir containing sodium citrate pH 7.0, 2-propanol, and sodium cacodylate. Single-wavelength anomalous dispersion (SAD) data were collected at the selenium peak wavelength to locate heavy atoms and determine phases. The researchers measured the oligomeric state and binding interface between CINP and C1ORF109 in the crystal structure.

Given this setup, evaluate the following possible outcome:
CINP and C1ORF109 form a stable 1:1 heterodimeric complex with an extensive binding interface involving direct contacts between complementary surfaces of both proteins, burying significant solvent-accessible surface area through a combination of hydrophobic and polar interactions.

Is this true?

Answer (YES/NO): YES